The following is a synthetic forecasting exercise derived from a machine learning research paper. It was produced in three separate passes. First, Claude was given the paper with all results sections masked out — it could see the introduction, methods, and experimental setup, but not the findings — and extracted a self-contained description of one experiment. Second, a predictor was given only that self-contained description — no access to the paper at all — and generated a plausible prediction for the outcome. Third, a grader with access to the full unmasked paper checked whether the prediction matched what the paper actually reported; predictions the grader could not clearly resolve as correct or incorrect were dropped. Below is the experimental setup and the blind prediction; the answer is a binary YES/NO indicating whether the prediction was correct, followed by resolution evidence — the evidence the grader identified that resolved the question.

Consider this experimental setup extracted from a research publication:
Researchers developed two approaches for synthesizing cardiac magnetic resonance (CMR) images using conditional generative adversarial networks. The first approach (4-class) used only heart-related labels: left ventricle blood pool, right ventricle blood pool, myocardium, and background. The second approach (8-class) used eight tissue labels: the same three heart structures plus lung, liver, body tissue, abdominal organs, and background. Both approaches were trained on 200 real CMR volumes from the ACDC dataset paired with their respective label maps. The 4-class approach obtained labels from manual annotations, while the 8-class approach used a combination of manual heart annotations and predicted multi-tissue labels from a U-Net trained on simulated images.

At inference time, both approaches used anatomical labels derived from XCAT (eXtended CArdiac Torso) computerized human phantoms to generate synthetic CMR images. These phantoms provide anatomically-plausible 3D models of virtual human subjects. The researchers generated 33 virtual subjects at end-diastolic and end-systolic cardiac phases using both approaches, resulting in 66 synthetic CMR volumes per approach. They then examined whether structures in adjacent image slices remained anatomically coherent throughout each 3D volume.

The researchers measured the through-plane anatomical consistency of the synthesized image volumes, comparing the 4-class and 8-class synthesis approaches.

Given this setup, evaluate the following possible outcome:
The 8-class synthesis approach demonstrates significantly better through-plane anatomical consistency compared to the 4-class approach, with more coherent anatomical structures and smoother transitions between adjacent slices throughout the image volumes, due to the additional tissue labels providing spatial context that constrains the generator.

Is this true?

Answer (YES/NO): YES